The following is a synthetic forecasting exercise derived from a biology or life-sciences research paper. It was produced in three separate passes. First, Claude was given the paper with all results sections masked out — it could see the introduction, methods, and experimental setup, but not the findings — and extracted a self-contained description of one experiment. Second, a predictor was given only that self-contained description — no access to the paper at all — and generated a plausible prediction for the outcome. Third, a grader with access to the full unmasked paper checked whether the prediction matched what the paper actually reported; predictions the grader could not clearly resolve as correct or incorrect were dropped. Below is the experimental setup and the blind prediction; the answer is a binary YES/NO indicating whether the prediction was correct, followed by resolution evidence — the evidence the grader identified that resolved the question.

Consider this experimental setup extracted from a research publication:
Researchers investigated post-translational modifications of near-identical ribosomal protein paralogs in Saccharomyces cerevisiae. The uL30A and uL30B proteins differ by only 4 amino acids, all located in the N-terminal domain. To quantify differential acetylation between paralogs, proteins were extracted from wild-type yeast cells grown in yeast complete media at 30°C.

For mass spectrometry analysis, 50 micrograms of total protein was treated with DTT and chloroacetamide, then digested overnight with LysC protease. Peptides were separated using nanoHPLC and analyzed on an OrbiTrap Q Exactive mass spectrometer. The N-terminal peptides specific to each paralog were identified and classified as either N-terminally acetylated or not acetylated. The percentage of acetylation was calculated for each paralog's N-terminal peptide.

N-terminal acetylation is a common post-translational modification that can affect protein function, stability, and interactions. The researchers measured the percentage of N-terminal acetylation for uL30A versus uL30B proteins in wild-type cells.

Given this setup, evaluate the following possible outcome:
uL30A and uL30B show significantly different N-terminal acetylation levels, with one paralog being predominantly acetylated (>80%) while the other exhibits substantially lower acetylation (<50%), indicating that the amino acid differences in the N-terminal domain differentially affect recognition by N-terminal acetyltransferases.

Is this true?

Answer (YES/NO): YES